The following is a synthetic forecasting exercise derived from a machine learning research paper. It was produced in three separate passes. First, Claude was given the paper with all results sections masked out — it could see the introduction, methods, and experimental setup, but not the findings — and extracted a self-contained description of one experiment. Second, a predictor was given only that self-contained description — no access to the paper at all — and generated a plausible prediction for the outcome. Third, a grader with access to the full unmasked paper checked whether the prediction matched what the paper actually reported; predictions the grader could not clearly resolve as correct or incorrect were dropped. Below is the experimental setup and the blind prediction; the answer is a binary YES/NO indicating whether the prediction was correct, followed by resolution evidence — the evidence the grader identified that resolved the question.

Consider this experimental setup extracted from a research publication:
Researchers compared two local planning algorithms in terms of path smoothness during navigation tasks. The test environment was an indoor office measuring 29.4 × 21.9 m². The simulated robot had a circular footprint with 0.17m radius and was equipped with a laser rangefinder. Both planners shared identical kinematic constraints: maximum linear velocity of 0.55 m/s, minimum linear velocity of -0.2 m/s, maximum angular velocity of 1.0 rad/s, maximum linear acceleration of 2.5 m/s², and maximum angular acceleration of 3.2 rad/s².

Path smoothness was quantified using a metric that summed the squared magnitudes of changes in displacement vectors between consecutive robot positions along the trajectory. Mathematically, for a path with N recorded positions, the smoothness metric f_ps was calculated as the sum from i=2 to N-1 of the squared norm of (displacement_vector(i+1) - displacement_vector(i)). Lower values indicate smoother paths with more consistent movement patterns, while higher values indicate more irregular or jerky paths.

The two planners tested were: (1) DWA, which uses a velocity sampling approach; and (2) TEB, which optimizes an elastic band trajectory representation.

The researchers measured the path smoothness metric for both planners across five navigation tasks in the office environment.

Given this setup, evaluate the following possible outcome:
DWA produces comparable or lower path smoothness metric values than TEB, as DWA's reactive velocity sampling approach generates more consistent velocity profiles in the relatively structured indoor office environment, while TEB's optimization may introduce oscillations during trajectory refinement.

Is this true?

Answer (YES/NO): NO